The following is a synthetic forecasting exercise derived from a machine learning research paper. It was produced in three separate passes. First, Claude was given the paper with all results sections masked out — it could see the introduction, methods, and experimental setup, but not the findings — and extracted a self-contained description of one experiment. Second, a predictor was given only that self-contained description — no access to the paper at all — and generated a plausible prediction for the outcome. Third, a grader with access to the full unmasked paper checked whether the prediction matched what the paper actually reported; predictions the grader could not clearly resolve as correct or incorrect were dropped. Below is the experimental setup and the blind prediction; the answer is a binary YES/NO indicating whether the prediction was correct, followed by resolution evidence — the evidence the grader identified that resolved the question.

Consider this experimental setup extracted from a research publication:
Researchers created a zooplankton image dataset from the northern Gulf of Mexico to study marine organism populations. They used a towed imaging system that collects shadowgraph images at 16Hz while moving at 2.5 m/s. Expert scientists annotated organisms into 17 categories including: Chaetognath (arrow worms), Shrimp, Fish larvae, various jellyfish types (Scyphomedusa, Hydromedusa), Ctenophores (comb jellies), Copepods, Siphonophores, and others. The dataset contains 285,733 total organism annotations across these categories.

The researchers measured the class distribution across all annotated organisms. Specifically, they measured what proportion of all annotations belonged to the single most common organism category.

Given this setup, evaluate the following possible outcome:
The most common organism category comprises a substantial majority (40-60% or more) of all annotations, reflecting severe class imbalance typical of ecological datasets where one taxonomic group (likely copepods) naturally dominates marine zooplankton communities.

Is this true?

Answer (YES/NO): NO